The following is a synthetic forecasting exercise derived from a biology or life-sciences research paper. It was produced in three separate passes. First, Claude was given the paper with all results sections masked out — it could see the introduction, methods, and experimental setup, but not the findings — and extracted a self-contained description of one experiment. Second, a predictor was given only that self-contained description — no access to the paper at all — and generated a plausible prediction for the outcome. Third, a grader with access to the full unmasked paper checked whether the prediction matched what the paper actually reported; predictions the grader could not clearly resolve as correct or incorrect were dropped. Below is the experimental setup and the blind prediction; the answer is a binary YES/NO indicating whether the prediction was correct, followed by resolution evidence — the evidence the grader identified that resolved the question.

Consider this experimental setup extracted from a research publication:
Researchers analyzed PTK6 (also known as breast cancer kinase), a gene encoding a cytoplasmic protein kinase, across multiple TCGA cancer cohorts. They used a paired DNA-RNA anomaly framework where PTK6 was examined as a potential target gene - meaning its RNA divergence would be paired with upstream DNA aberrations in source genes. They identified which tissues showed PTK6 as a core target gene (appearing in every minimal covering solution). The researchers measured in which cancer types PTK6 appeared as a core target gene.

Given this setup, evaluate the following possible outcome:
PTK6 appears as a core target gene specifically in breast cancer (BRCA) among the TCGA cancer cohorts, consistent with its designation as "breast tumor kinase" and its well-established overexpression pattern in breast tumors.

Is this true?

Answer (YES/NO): NO